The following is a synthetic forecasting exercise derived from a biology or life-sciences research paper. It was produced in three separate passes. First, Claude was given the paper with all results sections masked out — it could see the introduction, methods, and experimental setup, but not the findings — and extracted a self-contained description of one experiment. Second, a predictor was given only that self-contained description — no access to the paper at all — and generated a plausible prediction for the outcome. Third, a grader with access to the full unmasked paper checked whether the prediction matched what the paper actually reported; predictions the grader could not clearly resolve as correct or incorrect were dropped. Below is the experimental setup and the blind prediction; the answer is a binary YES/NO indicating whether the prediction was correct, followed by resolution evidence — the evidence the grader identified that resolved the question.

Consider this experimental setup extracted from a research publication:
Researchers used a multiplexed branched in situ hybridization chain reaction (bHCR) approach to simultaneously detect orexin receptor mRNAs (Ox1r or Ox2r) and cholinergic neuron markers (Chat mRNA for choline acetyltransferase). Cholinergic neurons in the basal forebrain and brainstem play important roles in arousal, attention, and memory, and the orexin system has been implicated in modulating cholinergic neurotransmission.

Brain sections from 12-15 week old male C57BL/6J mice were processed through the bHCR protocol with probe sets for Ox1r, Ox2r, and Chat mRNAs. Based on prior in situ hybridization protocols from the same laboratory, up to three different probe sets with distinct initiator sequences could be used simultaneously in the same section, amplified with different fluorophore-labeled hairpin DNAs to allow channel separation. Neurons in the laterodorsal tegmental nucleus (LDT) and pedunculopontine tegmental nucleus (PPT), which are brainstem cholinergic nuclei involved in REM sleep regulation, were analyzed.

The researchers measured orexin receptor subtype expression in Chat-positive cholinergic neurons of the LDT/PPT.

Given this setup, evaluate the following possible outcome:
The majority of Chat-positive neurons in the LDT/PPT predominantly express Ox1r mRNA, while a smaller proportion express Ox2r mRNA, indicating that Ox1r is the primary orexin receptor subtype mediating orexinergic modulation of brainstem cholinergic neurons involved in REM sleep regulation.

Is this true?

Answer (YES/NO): NO